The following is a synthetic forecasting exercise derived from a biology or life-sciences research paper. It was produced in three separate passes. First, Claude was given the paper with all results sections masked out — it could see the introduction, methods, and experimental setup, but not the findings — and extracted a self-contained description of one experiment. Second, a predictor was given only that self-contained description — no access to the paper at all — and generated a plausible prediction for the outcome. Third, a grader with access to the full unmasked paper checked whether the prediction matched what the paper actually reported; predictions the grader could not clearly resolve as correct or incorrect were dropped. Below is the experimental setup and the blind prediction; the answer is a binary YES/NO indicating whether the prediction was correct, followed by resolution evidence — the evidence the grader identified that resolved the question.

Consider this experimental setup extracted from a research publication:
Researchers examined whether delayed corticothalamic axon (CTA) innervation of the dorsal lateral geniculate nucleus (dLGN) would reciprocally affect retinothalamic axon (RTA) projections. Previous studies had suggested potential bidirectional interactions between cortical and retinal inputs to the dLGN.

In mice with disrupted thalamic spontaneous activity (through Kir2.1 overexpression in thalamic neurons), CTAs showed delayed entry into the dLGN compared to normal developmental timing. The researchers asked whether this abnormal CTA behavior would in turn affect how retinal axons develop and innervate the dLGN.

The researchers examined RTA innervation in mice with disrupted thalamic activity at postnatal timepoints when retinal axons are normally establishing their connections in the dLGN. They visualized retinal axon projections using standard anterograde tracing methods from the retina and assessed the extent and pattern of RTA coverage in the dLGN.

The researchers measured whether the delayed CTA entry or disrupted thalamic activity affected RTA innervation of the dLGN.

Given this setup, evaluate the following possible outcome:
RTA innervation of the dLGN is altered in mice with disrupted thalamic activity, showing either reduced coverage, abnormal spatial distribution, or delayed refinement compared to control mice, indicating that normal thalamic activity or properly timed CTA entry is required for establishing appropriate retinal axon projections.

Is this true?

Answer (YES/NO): NO